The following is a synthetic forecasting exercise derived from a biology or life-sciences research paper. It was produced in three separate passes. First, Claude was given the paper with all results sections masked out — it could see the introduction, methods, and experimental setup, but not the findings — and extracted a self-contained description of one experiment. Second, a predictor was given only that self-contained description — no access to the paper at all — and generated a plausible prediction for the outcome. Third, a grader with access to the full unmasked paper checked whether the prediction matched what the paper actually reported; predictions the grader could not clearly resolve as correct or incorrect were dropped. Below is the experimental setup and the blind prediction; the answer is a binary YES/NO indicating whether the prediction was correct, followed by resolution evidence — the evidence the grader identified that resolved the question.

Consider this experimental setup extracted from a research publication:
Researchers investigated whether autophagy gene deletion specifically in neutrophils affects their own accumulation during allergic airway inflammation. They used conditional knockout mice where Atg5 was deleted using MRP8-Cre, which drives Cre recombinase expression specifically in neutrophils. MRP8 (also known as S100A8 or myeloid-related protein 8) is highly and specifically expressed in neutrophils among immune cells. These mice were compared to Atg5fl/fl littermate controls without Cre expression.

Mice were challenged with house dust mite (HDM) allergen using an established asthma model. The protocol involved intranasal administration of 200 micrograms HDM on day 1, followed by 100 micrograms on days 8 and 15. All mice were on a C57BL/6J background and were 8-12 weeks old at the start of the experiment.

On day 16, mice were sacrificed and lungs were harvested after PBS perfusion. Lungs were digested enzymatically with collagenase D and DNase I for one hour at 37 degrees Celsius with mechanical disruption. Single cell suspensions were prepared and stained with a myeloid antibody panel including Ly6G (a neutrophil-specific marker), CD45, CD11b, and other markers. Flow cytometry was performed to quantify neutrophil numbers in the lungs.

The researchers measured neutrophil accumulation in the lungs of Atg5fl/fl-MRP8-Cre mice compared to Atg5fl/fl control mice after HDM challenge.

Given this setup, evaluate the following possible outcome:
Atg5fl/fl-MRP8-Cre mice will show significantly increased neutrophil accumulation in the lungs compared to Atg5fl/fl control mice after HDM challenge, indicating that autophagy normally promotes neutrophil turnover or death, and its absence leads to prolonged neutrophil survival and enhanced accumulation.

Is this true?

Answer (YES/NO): NO